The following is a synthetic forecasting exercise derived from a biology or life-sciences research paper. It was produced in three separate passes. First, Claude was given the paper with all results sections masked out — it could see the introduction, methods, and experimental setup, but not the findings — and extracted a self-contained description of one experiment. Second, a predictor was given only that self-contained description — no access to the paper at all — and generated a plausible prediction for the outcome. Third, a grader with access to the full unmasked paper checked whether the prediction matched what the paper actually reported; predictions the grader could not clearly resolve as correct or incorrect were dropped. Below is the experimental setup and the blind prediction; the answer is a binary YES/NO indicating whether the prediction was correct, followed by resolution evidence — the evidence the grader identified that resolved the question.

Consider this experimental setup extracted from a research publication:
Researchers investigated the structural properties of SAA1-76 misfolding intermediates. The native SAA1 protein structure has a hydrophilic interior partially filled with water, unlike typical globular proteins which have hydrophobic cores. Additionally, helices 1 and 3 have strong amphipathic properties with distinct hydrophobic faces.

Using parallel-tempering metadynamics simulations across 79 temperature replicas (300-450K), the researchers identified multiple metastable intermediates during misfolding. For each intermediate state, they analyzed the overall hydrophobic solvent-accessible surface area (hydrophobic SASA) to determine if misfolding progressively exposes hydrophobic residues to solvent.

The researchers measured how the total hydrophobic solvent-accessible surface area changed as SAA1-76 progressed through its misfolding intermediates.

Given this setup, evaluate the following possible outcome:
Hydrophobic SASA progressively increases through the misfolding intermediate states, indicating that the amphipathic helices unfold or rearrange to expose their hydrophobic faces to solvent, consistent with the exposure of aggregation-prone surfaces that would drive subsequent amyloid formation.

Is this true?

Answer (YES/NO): NO